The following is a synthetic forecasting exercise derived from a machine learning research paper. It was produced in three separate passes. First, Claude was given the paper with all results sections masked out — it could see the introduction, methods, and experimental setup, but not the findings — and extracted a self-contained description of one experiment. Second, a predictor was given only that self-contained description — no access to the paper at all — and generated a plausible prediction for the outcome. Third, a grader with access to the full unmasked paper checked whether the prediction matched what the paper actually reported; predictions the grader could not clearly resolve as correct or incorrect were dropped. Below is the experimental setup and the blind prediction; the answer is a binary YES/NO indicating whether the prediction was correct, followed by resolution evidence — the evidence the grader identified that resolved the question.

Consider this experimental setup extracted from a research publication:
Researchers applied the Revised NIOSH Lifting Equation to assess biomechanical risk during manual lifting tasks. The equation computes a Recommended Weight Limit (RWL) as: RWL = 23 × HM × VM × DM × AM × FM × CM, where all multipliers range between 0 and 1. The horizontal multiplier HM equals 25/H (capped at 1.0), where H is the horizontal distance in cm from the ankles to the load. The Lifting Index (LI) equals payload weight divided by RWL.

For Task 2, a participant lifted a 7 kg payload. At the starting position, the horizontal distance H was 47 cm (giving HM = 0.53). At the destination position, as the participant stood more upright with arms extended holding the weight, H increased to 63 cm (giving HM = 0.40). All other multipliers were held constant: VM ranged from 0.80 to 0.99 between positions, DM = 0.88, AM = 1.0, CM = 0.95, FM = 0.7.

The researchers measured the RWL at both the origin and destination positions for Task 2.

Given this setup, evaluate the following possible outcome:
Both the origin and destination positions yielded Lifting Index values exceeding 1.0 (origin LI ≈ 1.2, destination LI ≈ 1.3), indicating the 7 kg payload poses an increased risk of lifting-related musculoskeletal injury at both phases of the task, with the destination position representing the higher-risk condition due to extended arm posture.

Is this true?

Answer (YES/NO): YES